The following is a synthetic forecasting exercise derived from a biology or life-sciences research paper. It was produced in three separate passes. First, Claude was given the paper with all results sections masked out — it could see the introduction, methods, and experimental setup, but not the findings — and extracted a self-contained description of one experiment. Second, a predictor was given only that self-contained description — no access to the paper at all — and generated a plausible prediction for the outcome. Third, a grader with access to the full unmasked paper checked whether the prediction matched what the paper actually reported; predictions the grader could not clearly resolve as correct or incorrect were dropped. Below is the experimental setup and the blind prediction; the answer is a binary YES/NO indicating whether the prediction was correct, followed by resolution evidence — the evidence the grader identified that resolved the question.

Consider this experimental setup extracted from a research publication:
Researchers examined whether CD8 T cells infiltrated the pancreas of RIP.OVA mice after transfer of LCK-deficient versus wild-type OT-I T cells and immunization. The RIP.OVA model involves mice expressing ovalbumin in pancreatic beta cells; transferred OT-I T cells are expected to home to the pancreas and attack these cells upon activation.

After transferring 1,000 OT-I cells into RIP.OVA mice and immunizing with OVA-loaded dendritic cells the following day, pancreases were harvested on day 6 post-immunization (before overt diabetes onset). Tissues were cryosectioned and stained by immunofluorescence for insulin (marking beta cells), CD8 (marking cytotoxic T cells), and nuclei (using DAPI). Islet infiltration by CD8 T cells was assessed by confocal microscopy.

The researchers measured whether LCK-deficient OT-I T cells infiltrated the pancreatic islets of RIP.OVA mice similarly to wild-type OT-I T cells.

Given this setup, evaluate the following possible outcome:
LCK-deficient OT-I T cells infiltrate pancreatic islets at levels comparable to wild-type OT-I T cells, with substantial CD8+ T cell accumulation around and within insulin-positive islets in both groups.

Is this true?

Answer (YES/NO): YES